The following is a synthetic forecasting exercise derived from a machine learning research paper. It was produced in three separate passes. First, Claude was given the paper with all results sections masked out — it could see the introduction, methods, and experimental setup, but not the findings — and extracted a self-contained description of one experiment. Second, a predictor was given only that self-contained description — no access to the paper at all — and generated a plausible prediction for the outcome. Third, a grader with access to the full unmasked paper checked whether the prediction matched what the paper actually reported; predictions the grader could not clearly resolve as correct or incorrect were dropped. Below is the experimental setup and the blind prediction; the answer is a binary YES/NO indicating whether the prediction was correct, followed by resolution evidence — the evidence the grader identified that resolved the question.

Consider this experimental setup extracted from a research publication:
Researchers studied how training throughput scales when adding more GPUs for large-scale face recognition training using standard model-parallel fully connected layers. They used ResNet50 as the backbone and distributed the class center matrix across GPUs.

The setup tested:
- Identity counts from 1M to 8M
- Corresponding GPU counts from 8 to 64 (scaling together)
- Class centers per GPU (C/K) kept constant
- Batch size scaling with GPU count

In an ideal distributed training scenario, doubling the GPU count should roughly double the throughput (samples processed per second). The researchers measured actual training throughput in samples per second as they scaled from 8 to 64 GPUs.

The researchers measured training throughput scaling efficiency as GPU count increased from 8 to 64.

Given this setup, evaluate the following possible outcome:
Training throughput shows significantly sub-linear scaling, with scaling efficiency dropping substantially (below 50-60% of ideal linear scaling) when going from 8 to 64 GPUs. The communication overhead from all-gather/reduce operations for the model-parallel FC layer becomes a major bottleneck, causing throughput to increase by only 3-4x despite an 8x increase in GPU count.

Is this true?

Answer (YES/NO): NO